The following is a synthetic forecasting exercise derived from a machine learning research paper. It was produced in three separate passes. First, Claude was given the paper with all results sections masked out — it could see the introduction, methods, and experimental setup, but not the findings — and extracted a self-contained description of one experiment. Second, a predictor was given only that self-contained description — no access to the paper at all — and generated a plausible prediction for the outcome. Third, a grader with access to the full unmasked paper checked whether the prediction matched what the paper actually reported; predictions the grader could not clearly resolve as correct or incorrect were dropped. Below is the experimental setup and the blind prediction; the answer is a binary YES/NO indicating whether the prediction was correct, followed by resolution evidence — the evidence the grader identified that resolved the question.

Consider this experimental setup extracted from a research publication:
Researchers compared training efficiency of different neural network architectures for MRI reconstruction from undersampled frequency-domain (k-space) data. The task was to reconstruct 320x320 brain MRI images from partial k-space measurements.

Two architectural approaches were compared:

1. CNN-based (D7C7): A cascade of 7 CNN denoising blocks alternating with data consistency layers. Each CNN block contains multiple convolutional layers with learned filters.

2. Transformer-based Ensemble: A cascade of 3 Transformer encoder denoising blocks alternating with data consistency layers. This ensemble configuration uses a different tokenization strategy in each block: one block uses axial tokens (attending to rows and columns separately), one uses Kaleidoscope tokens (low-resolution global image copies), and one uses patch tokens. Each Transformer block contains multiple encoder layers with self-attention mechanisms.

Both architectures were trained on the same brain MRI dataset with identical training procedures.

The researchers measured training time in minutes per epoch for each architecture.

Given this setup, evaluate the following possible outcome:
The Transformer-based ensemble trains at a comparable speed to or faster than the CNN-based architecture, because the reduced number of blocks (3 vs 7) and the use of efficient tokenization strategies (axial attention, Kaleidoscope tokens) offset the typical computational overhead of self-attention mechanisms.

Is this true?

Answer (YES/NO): YES